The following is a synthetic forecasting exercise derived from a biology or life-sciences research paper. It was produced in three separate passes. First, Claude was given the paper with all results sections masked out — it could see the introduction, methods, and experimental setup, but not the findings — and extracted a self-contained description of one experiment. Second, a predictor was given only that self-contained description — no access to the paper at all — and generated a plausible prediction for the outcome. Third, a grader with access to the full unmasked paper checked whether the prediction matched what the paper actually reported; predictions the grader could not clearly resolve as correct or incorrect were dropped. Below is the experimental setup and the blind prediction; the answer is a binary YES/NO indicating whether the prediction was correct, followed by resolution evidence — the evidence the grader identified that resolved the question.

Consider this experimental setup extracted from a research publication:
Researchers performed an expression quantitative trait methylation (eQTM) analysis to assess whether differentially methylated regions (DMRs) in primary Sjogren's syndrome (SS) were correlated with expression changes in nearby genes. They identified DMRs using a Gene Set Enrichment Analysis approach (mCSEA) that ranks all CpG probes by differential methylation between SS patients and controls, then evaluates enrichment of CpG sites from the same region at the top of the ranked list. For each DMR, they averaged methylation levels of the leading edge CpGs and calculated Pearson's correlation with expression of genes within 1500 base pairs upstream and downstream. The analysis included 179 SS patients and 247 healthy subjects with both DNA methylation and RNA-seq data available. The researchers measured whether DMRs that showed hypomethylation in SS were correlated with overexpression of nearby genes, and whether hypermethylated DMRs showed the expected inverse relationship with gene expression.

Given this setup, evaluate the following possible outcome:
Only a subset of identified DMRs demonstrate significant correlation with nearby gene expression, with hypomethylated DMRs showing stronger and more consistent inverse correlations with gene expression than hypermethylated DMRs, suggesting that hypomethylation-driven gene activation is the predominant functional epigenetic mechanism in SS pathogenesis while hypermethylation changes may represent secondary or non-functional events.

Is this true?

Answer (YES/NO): NO